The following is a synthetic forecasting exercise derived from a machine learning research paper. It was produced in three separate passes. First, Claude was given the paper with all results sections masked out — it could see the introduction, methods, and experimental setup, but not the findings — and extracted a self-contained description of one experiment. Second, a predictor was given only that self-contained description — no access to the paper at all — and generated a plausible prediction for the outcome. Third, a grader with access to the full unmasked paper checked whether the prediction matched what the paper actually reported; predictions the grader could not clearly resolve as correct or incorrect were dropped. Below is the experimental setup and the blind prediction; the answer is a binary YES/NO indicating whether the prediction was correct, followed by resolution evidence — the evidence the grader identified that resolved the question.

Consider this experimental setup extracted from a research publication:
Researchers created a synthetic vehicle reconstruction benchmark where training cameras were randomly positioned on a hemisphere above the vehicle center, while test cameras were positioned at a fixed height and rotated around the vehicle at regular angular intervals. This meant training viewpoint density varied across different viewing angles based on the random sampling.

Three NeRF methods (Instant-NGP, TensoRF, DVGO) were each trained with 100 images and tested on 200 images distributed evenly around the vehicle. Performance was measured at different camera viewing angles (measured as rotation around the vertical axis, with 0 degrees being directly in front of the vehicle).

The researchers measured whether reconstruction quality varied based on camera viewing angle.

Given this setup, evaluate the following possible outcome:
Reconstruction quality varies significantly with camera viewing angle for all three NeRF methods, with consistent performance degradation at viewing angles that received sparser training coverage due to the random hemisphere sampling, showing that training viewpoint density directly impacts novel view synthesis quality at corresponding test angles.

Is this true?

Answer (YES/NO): YES